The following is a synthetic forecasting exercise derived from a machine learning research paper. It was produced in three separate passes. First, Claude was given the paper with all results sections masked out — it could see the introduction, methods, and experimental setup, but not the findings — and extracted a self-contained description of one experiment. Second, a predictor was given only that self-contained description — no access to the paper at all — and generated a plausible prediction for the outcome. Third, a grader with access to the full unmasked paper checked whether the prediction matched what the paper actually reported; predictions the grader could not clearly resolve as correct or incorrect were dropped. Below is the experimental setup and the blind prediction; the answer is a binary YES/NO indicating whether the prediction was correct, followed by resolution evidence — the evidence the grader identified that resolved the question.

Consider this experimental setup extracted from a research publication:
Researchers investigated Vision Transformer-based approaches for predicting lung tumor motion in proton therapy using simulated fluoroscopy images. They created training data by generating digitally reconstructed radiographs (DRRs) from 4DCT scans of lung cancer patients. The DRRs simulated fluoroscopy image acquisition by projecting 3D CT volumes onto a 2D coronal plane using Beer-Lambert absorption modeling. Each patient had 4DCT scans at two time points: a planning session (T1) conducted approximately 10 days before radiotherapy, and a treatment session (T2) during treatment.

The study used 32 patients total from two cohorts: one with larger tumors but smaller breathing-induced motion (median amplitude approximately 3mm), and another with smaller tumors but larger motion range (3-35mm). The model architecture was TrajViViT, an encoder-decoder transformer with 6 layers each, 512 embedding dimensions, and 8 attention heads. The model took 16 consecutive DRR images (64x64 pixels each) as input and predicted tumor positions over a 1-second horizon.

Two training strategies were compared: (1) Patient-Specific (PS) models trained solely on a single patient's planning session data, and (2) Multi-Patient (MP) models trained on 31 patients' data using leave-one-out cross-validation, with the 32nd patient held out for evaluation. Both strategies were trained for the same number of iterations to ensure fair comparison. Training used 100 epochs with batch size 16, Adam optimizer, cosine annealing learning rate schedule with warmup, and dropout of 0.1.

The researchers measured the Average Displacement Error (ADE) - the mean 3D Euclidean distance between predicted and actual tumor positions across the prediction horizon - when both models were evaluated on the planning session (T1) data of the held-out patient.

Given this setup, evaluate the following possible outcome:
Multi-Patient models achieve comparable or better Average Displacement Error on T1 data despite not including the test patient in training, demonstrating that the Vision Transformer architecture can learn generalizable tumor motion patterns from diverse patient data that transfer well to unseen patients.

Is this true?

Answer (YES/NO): NO